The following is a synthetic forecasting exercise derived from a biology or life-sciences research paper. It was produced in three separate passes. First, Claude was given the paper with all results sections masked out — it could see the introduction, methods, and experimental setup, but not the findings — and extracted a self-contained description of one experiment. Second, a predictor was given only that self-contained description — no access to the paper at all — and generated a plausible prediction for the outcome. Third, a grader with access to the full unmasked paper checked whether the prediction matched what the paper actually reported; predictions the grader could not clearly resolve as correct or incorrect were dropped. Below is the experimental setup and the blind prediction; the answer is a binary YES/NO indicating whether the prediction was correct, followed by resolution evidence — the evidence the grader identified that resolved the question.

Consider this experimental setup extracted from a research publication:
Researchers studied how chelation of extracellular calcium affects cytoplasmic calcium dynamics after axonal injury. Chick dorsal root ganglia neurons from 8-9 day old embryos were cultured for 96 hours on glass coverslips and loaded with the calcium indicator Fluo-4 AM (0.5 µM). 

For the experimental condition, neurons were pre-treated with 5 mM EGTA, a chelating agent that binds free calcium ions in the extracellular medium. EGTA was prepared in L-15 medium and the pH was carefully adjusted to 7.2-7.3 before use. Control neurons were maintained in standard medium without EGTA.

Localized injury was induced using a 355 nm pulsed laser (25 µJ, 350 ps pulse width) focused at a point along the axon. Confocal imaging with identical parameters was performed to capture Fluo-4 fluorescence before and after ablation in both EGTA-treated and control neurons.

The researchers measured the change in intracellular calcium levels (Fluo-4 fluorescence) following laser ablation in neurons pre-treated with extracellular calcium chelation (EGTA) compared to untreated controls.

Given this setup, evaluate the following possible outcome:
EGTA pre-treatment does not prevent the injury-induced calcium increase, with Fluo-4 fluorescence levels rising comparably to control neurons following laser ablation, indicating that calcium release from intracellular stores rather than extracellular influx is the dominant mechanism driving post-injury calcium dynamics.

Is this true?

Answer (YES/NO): NO